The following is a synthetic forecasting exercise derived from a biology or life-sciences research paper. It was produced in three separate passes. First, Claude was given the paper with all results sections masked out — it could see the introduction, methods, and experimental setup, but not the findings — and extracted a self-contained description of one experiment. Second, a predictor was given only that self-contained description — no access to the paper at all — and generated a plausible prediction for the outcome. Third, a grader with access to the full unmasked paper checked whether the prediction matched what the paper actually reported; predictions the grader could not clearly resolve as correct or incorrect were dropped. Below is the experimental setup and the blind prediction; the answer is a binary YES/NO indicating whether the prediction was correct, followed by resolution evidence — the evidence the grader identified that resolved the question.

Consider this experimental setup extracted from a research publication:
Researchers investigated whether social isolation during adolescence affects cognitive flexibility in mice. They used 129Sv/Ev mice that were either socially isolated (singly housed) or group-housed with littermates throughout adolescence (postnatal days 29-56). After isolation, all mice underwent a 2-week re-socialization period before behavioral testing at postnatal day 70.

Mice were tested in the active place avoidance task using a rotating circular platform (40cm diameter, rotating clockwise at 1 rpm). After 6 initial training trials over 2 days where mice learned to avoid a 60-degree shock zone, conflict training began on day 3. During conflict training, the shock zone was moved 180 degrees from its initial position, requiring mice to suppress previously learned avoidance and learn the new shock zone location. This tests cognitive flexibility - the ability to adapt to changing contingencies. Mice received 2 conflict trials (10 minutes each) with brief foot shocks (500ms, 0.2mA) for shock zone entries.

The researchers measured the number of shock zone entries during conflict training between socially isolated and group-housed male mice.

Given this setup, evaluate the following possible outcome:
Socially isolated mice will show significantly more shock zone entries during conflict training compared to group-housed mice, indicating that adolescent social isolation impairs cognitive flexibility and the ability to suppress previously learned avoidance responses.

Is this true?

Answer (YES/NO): NO